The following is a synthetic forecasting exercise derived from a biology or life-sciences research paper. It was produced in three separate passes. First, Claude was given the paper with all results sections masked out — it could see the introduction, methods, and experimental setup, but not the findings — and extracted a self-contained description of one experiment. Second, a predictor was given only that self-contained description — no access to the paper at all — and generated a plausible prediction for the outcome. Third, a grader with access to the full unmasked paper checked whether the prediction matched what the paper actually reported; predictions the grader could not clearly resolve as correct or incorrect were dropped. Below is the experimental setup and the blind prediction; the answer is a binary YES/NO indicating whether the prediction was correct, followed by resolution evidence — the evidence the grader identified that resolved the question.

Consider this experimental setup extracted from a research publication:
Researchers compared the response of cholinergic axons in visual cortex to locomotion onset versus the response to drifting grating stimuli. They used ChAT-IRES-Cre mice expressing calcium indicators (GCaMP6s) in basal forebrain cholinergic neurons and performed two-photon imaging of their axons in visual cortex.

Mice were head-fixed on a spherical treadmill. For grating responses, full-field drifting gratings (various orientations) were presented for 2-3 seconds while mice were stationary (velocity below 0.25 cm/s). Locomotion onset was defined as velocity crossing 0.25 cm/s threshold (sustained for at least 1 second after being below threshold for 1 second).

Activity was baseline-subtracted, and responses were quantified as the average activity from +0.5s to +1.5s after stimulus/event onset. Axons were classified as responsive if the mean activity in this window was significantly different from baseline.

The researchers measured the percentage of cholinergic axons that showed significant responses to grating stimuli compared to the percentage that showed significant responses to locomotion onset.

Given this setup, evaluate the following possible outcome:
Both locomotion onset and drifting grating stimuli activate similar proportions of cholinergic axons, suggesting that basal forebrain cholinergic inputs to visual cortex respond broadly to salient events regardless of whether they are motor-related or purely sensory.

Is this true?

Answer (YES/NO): NO